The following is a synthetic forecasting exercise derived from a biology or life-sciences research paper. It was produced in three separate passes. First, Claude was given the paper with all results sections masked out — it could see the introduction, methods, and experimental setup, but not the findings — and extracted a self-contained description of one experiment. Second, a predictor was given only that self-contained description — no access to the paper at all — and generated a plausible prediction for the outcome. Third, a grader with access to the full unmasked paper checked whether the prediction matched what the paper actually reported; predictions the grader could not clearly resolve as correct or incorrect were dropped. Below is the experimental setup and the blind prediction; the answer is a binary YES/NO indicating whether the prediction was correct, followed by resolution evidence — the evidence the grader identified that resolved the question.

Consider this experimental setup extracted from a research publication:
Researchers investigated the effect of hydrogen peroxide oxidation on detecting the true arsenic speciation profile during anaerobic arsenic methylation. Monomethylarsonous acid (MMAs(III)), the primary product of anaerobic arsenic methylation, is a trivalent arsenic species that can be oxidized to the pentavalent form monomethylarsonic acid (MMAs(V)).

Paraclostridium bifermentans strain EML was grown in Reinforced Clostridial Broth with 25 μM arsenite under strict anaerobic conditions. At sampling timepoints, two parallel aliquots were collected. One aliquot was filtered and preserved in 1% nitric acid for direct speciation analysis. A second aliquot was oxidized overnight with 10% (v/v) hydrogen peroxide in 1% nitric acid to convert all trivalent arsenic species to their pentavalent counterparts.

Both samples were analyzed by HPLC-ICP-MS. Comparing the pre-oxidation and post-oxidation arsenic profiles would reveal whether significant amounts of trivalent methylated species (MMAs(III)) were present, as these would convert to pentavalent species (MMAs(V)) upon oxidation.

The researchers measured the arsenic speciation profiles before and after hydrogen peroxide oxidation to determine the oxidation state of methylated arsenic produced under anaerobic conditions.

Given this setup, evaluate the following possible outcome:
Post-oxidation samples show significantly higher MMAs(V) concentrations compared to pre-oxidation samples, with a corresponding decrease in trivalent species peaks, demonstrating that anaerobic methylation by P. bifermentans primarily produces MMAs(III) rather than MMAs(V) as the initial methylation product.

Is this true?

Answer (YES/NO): YES